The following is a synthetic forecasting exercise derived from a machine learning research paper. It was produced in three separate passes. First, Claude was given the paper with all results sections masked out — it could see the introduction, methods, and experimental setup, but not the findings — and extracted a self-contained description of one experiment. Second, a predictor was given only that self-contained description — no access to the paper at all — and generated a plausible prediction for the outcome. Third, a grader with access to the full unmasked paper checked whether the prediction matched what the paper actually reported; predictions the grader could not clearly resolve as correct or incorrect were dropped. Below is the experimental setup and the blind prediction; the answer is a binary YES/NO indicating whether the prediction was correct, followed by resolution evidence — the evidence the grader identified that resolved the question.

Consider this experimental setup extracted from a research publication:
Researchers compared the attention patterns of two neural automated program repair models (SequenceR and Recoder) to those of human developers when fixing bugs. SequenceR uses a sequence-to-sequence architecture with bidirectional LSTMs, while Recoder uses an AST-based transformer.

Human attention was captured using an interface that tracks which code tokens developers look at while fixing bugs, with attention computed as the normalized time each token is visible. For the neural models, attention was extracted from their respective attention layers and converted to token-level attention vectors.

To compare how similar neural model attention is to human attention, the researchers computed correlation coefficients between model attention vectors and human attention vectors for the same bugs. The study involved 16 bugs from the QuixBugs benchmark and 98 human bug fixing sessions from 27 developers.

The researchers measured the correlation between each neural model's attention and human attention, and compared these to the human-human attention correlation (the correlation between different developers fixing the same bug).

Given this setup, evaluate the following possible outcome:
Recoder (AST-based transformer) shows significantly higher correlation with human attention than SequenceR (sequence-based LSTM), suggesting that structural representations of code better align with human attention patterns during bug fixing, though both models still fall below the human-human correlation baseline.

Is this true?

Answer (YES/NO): YES